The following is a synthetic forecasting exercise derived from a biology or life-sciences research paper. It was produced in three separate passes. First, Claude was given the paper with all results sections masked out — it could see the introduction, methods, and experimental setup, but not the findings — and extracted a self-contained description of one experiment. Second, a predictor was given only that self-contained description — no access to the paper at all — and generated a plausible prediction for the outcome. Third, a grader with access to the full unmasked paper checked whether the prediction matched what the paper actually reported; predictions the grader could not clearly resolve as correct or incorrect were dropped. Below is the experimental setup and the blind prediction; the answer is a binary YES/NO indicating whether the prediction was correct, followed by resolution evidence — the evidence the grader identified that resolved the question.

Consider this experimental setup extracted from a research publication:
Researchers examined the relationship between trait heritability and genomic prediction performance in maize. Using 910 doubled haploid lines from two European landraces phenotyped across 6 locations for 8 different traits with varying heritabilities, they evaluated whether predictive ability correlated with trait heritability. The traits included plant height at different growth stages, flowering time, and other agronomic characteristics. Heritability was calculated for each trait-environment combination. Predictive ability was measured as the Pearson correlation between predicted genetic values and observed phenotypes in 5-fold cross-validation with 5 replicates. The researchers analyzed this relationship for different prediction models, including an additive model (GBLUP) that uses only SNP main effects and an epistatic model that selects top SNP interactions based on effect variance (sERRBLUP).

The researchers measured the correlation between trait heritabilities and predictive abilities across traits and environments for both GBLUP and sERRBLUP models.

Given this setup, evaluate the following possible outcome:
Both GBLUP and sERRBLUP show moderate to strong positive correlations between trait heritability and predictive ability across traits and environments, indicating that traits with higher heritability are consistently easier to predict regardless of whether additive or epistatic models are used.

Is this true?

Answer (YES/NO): NO